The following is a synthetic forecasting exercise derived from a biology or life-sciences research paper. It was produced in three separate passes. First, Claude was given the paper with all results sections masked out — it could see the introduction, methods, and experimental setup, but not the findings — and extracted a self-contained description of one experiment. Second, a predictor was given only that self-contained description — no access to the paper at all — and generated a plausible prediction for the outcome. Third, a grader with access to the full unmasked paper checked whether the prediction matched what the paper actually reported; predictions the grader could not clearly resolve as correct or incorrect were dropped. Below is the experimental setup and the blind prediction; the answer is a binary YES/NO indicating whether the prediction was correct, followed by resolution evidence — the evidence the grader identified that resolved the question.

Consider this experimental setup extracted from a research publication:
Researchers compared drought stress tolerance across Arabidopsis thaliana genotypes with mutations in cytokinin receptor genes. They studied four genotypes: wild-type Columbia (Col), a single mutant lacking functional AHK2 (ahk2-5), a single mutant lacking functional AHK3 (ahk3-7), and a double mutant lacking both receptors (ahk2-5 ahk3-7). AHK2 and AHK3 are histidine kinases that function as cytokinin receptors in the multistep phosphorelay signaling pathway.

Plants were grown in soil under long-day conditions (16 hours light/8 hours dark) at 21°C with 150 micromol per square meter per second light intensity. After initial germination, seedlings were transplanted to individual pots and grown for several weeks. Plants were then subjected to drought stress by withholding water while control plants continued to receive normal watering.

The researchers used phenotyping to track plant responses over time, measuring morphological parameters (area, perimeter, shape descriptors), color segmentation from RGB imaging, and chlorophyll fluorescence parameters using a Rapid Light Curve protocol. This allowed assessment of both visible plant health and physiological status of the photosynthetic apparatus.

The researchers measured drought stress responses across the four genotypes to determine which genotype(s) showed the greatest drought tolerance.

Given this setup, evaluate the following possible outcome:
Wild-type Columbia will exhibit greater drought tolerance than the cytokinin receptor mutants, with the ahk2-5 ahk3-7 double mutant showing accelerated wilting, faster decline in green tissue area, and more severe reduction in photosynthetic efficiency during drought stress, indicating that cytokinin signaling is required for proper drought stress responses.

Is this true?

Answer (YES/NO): NO